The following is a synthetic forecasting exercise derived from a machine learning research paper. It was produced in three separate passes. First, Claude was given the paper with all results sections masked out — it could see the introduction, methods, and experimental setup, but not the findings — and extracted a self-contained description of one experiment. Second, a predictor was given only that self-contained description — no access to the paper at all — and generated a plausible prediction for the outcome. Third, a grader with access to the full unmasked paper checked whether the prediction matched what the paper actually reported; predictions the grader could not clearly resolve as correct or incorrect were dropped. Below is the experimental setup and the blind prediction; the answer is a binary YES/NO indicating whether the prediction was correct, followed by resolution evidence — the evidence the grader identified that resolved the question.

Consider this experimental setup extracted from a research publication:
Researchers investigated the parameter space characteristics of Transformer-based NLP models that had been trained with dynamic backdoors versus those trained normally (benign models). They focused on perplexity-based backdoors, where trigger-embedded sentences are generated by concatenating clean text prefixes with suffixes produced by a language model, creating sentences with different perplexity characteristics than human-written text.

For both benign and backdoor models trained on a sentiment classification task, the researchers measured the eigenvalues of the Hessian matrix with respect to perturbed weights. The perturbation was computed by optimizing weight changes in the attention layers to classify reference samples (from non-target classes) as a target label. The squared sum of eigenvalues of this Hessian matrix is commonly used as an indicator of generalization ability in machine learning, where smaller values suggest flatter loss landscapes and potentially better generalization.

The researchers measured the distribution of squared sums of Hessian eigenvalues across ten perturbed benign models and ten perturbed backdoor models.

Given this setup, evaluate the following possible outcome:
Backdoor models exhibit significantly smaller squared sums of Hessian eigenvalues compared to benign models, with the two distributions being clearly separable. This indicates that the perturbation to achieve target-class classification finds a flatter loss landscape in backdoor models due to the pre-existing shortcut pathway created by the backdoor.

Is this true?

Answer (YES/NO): YES